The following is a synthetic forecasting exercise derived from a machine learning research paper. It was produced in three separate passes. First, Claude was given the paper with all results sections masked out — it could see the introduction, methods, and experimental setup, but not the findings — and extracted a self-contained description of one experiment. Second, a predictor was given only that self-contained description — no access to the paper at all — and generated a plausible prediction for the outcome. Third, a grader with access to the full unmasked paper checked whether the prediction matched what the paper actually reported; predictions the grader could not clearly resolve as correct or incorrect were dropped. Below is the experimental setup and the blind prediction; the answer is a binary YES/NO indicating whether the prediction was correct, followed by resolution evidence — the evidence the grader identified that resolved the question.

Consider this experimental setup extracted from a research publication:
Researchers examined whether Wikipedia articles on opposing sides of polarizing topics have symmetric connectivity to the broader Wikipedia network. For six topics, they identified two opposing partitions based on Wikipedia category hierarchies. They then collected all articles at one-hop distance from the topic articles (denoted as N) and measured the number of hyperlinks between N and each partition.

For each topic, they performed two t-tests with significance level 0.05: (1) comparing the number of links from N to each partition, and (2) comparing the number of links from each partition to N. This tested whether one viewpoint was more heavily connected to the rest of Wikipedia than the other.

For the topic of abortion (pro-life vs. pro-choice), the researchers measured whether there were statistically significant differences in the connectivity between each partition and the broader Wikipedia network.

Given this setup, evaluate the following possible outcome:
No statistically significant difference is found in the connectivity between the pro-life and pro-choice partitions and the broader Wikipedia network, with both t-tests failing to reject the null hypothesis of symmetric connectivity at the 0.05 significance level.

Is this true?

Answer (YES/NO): YES